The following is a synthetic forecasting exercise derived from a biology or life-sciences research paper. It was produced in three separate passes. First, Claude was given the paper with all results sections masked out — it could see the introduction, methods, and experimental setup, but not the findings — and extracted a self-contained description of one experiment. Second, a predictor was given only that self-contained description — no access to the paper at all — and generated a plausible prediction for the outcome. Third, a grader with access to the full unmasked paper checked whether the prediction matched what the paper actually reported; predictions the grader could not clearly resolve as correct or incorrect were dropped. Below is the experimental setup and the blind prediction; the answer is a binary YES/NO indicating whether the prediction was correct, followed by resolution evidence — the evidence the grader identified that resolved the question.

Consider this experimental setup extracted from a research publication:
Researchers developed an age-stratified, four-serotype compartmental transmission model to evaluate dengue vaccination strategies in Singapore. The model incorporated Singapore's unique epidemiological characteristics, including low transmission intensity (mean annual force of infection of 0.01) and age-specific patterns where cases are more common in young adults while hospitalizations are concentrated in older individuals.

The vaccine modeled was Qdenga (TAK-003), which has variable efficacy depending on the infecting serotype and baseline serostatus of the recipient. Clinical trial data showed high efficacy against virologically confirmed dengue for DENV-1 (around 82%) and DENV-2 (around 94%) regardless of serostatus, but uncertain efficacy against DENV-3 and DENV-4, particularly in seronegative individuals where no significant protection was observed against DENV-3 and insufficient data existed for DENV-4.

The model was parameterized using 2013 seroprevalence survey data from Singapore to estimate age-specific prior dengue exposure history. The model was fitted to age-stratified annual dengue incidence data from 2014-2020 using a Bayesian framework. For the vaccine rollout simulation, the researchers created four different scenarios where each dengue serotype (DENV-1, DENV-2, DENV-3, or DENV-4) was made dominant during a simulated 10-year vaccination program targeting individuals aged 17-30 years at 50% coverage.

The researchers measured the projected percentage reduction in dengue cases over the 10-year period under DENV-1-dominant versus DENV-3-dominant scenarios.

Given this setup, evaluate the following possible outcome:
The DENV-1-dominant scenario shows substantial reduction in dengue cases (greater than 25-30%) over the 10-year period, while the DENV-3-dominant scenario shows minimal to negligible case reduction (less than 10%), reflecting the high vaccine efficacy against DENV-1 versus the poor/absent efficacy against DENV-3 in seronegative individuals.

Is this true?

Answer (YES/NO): NO